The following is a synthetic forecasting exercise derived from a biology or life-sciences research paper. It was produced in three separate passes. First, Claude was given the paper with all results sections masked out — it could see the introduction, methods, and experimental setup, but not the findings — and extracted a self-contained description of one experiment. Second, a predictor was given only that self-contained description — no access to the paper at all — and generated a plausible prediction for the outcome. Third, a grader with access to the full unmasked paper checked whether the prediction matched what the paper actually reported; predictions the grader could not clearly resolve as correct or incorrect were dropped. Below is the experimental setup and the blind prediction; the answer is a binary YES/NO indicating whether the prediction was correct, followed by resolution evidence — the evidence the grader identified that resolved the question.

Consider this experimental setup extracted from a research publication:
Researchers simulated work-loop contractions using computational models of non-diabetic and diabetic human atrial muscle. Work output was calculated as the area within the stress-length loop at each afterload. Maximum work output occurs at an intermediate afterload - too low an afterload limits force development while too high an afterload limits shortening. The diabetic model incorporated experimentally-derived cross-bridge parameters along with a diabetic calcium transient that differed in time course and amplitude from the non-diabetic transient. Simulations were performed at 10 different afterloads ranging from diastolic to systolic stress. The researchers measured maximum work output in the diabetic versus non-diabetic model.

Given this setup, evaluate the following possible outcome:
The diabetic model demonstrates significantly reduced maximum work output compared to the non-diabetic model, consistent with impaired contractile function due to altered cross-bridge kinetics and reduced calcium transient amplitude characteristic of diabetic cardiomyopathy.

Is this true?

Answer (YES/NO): YES